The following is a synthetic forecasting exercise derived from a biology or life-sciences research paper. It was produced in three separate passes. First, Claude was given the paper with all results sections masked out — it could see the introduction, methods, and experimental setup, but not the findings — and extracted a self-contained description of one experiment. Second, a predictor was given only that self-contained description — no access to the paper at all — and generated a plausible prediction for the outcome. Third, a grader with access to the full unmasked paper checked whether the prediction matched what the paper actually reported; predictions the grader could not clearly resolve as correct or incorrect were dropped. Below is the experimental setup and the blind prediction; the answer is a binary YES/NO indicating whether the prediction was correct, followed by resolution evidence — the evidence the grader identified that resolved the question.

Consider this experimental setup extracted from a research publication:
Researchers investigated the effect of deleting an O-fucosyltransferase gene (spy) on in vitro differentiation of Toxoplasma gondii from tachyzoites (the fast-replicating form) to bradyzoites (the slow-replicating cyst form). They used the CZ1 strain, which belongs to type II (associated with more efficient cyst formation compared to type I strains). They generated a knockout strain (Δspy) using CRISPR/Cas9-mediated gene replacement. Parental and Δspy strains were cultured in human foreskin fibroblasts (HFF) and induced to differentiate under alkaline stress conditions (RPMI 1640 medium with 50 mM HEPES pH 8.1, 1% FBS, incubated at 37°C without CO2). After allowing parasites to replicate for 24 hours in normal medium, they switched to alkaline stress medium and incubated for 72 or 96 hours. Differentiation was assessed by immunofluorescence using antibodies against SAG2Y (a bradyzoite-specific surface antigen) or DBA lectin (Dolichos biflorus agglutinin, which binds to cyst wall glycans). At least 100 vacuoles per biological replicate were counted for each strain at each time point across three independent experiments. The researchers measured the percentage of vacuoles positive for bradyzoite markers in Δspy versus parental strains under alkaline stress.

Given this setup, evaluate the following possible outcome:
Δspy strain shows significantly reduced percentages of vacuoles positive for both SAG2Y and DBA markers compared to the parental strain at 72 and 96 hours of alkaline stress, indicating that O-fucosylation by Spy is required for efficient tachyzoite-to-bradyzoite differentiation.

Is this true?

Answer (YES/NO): NO